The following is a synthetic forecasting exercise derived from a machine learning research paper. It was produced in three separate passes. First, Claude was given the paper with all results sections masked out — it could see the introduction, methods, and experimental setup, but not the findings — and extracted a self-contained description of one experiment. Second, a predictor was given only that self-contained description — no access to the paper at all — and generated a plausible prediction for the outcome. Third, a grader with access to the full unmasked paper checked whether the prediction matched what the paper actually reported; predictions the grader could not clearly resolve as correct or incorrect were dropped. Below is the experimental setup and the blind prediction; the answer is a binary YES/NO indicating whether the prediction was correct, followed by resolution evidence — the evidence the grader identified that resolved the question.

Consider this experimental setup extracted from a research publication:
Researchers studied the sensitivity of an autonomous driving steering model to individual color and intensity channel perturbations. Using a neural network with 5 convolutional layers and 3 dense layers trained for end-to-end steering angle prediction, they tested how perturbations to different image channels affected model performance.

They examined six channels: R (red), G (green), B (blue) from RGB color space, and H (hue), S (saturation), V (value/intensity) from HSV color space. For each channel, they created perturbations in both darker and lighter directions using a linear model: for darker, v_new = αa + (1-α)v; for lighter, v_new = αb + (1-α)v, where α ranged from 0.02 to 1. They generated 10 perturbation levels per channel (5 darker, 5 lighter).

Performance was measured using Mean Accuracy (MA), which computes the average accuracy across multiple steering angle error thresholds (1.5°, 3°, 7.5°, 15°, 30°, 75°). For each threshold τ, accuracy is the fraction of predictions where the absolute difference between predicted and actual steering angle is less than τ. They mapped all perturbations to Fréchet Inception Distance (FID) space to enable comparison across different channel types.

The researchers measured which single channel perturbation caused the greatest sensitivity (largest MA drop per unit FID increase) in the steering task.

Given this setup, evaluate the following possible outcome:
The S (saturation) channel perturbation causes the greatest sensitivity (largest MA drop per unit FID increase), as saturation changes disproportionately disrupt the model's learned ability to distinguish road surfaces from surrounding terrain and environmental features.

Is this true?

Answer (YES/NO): NO